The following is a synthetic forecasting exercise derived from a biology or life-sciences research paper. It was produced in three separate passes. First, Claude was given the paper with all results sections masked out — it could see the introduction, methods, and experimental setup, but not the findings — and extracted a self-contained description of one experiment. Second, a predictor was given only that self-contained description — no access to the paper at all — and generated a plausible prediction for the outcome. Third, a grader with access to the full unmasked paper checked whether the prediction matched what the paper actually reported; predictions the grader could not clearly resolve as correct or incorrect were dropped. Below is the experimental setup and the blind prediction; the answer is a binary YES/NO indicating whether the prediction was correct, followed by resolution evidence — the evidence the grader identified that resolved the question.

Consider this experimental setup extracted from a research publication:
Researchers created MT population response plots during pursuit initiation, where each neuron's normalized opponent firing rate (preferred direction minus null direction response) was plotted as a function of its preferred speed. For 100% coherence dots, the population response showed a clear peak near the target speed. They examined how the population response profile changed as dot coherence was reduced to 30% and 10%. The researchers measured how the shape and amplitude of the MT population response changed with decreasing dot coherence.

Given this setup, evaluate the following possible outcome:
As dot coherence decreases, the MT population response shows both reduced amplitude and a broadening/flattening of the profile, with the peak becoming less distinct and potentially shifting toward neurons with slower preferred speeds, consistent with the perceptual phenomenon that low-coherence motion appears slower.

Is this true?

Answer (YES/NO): NO